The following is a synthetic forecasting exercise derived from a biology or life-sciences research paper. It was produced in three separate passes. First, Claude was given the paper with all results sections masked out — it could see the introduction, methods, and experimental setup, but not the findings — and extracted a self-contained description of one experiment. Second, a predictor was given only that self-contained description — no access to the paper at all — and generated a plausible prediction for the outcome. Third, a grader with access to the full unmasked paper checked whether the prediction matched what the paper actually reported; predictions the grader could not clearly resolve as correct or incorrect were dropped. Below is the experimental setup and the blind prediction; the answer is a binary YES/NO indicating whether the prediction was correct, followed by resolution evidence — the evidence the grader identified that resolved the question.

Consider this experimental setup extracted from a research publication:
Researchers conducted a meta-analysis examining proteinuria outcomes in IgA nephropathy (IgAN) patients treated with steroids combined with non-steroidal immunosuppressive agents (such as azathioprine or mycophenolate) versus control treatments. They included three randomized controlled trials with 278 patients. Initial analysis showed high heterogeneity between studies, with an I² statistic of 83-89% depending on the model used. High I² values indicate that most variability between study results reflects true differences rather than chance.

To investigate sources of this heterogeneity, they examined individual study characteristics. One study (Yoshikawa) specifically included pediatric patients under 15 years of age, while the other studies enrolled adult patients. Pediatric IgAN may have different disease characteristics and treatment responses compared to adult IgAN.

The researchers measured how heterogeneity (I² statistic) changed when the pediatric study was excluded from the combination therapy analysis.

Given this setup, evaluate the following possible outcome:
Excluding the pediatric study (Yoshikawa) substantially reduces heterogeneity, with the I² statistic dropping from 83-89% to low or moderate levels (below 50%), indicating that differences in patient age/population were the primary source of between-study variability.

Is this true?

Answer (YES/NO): YES